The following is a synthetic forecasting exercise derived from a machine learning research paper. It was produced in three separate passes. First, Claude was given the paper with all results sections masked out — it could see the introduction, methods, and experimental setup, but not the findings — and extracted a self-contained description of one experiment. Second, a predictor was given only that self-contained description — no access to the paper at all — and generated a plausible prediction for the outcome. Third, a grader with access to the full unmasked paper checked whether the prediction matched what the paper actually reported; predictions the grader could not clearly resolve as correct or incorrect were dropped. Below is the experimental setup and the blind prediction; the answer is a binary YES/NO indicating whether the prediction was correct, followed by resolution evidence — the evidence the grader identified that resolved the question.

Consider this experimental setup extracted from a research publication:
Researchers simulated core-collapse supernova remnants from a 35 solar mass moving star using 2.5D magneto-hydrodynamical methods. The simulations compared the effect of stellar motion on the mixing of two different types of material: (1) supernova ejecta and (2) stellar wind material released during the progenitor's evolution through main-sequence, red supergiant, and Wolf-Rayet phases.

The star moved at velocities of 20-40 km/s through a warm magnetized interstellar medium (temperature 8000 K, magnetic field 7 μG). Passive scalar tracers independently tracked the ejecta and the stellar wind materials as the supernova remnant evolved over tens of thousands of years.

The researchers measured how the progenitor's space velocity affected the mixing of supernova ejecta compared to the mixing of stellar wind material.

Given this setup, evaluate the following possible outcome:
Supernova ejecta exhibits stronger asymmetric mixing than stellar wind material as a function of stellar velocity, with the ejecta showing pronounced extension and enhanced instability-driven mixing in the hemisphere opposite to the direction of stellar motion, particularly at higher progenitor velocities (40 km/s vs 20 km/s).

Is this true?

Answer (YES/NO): NO